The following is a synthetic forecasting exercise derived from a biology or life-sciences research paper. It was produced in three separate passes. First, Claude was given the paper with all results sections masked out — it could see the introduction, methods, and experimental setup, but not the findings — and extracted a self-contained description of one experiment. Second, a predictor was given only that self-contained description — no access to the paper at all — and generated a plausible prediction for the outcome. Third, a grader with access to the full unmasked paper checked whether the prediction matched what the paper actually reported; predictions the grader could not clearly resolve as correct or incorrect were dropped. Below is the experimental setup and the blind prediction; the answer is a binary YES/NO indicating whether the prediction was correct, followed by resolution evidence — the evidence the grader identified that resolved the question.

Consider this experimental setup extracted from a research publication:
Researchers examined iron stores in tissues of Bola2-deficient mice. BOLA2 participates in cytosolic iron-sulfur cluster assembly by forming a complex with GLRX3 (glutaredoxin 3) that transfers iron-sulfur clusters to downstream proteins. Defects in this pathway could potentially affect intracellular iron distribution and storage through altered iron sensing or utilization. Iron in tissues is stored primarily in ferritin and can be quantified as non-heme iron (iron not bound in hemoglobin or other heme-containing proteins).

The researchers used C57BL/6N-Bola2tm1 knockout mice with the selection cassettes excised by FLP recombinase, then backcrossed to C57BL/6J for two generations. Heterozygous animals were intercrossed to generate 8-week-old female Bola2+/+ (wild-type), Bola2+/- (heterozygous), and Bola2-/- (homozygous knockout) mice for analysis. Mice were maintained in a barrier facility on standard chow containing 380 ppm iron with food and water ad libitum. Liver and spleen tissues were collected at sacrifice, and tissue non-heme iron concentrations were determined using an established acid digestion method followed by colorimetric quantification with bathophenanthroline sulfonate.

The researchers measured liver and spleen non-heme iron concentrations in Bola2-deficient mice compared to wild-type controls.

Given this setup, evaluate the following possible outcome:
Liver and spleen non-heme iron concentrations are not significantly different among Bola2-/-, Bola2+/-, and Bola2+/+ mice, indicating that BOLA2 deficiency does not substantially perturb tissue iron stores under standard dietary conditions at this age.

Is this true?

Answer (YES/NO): YES